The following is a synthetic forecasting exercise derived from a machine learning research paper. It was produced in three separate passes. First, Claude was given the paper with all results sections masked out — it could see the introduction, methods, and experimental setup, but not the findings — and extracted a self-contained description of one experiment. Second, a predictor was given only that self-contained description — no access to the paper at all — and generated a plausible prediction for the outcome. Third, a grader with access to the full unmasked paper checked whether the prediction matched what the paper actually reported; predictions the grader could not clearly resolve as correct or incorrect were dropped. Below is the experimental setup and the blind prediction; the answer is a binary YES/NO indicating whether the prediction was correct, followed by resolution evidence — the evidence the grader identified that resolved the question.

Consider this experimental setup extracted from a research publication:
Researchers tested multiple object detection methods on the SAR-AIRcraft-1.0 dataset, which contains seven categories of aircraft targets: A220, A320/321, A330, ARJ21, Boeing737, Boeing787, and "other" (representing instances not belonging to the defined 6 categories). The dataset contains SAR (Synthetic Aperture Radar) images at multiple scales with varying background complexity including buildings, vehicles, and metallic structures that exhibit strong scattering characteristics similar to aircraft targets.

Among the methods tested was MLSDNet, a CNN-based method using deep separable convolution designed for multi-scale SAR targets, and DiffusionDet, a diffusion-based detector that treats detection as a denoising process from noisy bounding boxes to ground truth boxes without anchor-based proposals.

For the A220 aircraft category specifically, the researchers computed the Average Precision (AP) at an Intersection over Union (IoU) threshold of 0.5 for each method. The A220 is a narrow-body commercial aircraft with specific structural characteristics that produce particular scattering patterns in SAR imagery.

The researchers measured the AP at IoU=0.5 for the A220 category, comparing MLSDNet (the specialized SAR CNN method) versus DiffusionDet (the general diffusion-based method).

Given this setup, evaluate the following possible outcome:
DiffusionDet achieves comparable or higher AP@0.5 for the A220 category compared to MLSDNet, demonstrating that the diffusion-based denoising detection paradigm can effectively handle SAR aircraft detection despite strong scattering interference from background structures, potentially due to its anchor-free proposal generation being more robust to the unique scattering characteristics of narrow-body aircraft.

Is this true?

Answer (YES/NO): NO